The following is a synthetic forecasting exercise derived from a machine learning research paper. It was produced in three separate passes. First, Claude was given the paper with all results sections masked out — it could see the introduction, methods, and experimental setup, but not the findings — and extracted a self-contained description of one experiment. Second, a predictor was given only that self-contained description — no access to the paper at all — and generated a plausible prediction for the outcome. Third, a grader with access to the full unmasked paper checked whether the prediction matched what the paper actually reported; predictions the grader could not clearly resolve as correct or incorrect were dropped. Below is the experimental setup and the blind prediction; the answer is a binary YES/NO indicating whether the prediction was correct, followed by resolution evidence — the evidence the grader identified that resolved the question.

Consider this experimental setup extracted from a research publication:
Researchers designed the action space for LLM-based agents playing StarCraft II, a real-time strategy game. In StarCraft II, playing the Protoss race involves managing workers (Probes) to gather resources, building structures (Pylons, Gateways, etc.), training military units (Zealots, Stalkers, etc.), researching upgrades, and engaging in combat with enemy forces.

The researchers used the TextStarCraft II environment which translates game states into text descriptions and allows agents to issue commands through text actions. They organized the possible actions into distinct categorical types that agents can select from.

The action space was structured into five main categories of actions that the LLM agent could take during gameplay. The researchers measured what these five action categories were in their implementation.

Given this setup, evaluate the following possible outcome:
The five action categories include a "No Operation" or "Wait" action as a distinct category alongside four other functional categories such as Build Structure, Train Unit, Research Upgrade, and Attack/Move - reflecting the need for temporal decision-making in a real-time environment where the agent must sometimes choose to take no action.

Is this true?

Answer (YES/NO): NO